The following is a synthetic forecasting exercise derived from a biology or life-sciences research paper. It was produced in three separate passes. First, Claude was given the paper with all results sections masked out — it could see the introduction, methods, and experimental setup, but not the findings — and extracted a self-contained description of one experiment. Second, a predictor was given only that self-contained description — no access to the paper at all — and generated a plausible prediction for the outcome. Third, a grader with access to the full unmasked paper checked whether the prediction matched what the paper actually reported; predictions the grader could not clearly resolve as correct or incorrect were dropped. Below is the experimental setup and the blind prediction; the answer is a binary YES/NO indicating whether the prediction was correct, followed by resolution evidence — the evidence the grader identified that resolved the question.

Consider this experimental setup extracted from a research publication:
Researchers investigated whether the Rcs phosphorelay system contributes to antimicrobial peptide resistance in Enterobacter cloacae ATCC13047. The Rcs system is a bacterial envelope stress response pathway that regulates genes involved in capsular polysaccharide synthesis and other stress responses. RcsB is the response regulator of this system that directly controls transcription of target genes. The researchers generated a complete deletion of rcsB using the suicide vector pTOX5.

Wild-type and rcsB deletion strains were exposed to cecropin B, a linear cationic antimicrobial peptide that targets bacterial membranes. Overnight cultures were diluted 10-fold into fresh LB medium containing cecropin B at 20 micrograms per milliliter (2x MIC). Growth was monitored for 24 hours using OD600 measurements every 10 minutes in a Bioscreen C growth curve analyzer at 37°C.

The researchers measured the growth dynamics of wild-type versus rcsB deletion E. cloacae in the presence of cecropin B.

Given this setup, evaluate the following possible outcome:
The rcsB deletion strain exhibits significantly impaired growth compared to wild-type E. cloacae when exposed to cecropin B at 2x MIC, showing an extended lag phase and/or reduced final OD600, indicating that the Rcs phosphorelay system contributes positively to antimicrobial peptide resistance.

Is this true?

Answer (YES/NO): YES